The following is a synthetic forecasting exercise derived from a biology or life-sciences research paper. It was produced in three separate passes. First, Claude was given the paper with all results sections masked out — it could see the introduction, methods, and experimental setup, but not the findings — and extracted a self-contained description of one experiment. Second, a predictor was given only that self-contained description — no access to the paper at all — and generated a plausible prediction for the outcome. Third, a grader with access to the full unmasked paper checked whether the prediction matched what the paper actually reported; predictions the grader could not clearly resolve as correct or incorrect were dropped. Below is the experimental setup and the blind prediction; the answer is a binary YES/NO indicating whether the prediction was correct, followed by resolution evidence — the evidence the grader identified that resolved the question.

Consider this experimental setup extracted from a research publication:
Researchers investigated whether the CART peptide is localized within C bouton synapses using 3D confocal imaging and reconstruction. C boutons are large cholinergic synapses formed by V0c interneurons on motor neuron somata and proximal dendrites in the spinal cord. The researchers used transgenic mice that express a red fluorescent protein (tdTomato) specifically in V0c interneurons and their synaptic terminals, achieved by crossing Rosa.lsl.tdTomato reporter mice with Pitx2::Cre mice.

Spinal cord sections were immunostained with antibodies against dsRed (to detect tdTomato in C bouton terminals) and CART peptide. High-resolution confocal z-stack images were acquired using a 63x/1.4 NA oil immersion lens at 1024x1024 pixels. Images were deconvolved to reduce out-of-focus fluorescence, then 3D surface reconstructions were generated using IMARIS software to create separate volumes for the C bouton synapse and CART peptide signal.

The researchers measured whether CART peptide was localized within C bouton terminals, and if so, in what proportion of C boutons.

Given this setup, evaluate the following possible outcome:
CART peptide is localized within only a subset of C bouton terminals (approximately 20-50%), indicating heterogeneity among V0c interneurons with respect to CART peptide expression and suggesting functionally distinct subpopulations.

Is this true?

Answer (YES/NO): NO